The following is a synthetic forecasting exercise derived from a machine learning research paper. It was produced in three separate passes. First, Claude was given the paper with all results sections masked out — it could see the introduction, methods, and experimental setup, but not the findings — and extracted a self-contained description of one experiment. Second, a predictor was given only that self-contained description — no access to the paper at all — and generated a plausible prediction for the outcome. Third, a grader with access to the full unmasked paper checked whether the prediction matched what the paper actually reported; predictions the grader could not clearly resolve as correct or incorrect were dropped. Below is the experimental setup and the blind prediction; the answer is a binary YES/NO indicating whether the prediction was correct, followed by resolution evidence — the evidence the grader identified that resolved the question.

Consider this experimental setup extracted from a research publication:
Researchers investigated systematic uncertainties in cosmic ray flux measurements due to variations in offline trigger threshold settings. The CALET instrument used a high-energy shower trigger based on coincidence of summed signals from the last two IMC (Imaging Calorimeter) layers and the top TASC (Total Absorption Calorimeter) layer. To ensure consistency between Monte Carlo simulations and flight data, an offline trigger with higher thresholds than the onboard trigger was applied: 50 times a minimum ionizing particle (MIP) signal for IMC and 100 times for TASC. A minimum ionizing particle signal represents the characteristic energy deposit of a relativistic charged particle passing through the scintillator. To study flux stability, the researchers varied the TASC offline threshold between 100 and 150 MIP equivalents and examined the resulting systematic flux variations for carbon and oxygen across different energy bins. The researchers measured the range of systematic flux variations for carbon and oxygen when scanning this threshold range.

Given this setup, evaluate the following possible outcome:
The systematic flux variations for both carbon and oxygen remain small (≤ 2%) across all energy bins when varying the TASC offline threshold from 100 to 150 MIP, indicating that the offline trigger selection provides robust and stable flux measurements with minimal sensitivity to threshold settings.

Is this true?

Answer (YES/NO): NO